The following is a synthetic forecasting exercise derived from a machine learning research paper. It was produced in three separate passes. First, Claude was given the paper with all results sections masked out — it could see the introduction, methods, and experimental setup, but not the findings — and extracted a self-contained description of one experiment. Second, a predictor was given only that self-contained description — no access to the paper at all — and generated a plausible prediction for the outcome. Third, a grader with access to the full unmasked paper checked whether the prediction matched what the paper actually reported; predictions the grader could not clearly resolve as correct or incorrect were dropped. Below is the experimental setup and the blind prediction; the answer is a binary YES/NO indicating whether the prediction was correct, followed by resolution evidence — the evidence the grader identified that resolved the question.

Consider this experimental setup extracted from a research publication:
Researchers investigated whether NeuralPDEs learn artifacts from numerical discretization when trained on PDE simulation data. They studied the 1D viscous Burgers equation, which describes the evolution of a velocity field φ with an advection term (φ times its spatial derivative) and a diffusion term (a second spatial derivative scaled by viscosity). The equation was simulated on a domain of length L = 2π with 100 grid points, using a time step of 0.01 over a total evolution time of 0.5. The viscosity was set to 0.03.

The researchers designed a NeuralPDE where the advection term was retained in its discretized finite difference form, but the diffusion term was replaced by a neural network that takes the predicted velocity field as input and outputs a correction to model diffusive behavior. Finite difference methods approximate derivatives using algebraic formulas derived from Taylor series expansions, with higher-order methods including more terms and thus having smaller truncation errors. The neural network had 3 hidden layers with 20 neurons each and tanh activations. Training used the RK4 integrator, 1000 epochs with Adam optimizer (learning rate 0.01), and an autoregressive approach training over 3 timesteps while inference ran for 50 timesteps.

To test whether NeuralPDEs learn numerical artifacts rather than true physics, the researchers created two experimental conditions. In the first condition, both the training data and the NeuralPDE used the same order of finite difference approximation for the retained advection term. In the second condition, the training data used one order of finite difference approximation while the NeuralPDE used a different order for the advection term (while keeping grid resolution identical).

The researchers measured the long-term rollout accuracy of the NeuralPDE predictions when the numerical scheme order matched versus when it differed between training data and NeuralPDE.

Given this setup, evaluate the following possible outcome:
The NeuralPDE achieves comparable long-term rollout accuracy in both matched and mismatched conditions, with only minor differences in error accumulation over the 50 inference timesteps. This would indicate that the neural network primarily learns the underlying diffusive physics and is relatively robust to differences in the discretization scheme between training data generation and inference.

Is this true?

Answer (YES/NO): NO